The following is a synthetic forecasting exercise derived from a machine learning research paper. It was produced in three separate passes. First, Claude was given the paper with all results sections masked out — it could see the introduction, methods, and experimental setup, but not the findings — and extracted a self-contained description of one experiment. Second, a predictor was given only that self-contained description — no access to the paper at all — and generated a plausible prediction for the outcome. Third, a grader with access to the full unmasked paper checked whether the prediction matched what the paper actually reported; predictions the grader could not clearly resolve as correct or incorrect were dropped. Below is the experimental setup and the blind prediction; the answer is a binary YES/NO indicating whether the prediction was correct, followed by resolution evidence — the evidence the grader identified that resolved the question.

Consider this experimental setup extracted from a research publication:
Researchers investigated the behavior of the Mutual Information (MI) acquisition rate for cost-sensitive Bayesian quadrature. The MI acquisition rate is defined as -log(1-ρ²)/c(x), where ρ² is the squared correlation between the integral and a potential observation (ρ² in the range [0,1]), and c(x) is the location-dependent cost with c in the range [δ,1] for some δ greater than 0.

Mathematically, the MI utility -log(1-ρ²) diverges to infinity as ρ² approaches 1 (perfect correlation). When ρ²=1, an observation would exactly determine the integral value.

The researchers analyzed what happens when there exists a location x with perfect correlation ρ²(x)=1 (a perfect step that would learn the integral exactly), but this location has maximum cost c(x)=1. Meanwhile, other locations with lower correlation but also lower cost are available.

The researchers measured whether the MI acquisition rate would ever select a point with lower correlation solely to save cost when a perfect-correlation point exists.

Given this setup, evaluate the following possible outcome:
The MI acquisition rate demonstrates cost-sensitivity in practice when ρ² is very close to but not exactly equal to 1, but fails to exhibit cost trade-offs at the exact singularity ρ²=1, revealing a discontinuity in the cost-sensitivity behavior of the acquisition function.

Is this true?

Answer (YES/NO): NO